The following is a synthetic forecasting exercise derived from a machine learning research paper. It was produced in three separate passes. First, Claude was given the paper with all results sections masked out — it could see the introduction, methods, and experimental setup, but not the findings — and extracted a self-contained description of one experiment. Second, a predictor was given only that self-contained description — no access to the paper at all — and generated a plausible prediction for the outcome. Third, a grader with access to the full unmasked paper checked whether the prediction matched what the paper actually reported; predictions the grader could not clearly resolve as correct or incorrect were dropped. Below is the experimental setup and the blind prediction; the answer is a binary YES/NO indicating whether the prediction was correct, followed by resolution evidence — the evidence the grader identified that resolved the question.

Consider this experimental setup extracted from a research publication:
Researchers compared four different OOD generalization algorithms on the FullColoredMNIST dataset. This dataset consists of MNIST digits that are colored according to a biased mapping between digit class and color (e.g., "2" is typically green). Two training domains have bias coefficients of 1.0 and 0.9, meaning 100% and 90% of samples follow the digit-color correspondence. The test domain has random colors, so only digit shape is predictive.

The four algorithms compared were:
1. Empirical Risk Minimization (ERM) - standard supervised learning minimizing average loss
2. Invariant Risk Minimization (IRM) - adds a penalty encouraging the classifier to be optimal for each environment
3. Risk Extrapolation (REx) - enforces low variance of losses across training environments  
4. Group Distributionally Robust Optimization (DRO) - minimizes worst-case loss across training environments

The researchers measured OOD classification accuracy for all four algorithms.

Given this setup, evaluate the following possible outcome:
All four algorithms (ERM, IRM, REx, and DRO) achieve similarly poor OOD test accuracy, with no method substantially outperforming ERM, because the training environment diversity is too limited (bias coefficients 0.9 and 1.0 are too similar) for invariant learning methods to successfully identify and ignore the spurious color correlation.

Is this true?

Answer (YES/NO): NO